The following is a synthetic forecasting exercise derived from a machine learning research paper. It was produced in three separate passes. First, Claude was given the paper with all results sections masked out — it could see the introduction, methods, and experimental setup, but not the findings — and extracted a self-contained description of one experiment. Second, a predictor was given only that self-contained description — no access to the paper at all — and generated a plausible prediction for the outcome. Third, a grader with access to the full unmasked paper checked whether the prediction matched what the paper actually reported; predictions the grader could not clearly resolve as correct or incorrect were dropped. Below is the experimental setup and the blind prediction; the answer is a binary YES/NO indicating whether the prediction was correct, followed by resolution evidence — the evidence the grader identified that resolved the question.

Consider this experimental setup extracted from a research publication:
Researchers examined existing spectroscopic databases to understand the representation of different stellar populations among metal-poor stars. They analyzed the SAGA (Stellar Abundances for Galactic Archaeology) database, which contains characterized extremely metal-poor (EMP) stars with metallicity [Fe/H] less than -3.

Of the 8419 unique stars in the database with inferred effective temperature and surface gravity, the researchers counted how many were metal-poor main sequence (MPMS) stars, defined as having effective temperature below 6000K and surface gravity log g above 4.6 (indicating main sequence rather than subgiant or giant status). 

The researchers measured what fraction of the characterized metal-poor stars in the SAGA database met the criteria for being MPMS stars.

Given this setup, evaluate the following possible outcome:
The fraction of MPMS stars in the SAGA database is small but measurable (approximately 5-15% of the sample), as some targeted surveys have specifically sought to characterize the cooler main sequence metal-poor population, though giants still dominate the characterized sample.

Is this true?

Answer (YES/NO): NO